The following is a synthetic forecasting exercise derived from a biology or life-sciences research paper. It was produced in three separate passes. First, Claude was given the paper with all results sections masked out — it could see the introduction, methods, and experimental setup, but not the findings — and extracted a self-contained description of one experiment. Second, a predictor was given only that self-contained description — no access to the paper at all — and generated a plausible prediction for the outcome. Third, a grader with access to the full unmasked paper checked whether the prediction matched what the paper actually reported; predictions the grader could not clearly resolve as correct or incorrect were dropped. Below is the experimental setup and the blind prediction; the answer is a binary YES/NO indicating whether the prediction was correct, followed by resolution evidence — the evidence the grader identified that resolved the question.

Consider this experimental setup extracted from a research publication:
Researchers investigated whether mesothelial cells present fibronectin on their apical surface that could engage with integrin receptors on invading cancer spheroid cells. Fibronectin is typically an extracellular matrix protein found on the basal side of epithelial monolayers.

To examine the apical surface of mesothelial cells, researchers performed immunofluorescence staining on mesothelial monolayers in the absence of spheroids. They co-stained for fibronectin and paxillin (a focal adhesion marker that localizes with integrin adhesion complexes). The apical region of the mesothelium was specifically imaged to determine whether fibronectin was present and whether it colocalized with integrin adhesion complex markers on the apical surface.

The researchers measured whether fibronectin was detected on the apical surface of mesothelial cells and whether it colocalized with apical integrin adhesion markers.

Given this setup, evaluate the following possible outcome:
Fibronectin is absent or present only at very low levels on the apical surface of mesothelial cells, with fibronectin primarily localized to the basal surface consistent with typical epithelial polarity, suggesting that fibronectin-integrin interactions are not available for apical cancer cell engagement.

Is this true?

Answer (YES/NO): NO